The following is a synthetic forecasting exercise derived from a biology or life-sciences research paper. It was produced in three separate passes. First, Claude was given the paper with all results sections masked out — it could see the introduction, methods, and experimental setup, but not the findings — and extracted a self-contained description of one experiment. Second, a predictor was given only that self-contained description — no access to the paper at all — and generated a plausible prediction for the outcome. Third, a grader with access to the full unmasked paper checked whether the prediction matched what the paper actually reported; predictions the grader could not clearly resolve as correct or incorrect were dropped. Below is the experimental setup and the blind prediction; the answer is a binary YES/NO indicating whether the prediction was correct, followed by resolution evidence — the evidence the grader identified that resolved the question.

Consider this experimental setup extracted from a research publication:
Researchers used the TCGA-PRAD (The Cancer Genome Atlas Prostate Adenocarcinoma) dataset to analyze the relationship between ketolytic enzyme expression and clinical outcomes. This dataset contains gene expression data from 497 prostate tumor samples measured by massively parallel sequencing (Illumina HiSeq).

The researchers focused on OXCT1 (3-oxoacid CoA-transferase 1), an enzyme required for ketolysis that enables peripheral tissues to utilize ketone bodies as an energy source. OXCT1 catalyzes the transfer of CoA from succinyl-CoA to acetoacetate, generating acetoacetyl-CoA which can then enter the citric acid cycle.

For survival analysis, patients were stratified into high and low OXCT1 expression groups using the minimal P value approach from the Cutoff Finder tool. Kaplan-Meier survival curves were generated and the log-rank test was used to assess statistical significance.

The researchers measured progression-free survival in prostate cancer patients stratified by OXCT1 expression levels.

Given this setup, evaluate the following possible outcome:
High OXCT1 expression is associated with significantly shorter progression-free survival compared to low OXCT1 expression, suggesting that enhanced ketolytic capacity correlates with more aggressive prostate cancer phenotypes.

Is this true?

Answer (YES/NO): YES